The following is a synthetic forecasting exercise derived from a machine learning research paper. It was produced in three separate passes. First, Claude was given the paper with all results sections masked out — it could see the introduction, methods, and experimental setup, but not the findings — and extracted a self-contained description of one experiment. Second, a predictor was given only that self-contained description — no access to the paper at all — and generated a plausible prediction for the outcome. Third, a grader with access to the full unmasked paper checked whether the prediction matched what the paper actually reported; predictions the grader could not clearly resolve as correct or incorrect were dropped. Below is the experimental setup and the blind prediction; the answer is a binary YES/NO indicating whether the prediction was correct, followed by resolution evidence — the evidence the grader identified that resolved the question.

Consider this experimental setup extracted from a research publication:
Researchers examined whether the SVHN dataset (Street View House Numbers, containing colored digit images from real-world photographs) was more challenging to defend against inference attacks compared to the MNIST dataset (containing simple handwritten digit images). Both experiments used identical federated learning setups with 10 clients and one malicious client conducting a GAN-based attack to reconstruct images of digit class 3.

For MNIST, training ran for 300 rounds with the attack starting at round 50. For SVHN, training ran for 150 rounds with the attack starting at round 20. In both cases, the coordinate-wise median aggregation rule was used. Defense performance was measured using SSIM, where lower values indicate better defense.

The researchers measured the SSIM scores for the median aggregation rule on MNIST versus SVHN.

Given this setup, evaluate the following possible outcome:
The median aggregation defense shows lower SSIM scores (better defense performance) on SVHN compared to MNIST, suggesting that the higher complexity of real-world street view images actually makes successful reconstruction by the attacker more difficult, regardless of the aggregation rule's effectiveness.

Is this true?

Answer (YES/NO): NO